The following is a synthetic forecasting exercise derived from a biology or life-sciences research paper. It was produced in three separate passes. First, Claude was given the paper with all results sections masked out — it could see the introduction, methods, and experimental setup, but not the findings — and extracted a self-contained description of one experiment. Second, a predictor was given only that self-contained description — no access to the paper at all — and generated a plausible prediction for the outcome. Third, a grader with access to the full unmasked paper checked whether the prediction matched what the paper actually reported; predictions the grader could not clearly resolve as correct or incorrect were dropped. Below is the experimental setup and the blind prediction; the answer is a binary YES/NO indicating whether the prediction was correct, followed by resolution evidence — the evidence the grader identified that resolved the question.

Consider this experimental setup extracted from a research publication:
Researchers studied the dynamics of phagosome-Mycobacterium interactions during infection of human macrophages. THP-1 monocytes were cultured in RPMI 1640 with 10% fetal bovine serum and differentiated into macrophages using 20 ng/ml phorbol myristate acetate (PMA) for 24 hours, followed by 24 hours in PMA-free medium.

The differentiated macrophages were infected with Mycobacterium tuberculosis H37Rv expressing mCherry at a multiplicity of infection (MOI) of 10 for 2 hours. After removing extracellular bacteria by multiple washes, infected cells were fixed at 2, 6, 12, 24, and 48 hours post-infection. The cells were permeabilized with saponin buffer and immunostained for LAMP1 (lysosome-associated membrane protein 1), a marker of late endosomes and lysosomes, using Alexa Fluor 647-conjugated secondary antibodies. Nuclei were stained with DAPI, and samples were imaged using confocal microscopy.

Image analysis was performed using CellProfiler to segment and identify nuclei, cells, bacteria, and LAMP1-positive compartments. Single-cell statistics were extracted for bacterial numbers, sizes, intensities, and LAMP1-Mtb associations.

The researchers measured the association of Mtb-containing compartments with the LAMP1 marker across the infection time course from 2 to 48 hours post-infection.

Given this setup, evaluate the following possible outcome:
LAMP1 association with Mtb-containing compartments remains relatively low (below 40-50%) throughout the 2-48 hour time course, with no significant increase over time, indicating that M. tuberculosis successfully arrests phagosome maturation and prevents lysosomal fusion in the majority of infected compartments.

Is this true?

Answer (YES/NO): NO